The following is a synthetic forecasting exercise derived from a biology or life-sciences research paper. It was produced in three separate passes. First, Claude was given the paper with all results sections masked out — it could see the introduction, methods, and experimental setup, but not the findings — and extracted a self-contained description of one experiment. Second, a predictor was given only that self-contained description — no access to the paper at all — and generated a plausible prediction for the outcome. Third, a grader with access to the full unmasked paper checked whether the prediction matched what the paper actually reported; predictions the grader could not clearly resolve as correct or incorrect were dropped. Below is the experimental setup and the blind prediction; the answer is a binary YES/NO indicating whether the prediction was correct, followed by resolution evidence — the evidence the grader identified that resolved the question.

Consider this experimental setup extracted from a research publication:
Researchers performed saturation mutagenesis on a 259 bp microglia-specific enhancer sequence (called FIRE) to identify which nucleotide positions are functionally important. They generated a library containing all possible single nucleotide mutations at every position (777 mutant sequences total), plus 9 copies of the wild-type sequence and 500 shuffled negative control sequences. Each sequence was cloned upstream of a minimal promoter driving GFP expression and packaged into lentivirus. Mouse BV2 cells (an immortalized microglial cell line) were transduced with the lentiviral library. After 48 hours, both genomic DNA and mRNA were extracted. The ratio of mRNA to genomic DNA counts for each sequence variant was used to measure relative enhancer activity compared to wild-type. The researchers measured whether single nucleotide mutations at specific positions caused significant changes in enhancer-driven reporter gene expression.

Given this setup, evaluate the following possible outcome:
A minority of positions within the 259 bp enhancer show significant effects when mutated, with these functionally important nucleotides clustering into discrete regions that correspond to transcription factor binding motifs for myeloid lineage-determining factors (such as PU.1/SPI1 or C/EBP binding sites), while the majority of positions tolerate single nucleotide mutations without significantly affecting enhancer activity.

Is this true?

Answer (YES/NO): YES